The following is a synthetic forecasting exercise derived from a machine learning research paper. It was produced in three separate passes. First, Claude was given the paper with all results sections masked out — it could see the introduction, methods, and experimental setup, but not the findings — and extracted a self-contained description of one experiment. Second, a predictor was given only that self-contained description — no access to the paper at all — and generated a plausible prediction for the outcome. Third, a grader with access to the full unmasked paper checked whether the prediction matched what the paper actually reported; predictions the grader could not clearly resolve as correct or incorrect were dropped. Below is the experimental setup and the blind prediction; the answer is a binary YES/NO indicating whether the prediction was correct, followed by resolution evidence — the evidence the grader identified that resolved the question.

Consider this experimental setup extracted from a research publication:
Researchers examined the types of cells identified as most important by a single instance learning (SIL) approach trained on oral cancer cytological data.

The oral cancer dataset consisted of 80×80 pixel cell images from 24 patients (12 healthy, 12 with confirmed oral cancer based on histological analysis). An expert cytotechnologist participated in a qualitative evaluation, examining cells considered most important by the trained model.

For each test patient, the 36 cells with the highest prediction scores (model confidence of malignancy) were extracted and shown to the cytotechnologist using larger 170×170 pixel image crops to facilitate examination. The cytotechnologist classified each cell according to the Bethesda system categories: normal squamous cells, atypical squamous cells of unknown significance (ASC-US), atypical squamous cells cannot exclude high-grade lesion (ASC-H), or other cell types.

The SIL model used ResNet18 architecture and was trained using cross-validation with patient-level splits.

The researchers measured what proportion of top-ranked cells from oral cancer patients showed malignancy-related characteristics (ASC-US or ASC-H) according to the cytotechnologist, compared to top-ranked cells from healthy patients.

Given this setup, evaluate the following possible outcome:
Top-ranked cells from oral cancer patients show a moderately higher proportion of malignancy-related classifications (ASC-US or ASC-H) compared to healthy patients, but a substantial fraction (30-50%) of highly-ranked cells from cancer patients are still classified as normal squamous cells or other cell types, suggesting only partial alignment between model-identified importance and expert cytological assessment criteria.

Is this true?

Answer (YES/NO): NO